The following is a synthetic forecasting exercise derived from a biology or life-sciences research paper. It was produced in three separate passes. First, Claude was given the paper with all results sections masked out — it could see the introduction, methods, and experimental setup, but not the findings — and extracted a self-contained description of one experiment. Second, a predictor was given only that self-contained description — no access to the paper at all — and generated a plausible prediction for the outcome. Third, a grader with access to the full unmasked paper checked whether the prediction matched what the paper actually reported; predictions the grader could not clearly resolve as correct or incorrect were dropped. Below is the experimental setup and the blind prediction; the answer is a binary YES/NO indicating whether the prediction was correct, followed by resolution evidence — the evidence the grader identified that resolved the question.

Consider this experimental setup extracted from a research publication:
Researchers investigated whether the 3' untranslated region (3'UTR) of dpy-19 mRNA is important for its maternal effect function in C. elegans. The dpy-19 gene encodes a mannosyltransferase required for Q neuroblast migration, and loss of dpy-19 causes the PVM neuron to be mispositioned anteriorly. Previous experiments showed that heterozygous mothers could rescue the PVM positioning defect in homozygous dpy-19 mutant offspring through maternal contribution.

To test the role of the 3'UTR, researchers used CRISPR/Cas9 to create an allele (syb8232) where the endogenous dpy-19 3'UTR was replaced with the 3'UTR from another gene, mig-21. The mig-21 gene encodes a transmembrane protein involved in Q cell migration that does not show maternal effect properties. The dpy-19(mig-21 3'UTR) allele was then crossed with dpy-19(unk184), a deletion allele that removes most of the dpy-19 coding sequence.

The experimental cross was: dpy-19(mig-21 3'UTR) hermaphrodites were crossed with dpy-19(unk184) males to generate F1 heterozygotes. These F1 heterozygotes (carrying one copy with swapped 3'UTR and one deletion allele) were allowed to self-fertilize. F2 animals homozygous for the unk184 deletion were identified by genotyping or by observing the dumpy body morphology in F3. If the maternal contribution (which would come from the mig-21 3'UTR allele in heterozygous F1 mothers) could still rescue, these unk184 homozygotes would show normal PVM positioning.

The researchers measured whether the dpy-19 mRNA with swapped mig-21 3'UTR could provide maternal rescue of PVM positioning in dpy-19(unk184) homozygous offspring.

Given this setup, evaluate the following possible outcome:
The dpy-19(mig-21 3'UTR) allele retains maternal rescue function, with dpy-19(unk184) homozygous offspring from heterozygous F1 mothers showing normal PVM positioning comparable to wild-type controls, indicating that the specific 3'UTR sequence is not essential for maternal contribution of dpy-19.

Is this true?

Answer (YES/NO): YES